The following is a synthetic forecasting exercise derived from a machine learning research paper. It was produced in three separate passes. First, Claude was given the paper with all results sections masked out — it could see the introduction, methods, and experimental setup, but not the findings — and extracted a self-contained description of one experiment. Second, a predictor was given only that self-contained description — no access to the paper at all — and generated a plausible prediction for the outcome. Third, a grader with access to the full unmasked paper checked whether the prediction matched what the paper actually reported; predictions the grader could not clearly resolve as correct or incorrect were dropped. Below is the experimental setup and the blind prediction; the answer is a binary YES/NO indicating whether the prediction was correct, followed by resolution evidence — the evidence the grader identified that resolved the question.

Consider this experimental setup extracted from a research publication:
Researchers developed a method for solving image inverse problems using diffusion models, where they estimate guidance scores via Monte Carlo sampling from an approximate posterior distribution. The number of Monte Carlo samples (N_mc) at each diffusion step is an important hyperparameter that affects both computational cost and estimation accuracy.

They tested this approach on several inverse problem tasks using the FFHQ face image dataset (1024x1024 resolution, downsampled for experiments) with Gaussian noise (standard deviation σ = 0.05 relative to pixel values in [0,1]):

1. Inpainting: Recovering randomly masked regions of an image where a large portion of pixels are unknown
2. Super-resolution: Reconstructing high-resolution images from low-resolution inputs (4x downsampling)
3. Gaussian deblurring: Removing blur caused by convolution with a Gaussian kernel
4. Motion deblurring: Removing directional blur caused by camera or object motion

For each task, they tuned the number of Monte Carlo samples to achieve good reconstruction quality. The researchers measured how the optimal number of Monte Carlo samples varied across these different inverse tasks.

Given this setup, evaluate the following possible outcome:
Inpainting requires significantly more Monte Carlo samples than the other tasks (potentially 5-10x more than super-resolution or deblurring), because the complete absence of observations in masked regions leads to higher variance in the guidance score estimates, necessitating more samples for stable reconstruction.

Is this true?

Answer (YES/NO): YES